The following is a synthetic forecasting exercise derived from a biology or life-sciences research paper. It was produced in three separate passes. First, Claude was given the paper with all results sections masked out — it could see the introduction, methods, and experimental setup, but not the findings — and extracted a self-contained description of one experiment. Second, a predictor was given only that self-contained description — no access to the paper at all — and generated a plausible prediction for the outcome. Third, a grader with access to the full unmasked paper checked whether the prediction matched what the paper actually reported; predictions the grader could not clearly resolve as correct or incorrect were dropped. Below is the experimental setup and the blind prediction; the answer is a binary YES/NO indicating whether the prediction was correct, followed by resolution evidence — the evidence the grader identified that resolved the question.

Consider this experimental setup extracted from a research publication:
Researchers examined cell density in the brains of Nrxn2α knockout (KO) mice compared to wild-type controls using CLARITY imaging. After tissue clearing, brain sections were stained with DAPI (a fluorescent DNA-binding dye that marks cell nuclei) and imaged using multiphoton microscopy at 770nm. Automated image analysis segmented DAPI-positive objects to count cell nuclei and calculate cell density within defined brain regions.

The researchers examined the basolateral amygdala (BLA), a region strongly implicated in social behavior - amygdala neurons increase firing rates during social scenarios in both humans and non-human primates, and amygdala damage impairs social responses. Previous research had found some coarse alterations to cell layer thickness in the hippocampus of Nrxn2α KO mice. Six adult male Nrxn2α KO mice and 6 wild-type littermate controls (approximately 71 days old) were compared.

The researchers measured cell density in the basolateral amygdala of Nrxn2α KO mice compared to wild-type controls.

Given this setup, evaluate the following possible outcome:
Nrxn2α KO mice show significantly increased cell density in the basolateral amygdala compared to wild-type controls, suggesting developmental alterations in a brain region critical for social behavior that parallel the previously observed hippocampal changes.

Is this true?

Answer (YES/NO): NO